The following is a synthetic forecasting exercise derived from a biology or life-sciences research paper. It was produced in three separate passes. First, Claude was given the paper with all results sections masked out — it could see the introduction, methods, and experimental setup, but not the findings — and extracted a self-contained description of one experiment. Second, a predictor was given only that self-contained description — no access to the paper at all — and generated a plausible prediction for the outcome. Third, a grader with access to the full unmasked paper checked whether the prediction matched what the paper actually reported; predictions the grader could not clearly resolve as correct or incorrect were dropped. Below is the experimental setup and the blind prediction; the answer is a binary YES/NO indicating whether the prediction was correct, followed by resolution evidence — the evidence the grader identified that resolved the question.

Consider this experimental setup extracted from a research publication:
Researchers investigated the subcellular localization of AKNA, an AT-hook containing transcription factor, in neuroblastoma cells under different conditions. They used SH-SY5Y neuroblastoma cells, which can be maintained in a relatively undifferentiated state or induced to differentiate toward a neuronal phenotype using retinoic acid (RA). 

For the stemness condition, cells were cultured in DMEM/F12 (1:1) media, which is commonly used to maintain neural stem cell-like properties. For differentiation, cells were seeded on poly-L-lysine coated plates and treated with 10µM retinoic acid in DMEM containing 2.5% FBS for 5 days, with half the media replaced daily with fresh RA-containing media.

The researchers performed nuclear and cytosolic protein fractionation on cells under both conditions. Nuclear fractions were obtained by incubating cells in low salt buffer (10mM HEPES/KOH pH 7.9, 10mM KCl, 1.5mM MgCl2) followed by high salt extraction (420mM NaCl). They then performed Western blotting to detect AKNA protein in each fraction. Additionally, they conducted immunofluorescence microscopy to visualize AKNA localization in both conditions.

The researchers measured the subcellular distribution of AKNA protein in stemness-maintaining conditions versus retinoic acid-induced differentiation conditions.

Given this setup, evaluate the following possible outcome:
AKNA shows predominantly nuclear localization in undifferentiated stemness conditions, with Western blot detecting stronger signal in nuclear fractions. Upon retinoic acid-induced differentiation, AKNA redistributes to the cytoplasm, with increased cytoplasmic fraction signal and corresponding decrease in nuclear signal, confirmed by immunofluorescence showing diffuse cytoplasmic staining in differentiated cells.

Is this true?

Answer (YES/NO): YES